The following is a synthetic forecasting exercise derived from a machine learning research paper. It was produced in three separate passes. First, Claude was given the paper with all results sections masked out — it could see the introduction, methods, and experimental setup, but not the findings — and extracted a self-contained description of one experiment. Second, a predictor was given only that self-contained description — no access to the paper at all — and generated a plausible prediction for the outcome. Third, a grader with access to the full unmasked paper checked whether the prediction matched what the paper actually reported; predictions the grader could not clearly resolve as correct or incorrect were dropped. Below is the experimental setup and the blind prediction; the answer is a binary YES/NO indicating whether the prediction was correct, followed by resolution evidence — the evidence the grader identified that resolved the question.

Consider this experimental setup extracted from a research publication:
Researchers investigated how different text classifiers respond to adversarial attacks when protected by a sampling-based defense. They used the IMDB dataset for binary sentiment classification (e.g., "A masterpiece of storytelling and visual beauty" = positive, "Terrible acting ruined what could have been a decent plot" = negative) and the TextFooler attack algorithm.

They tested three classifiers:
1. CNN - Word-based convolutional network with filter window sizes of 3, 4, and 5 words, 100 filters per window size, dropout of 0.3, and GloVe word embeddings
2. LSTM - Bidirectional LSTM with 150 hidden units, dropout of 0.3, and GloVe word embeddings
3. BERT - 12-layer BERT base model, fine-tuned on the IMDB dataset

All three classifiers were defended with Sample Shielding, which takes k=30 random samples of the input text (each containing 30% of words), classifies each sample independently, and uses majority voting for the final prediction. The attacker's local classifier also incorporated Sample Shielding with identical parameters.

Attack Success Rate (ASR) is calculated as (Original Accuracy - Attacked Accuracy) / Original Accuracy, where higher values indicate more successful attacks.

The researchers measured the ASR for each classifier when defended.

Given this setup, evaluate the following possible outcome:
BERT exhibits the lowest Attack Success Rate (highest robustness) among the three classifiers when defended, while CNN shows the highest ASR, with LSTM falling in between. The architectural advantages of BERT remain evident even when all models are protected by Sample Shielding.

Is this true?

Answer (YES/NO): NO